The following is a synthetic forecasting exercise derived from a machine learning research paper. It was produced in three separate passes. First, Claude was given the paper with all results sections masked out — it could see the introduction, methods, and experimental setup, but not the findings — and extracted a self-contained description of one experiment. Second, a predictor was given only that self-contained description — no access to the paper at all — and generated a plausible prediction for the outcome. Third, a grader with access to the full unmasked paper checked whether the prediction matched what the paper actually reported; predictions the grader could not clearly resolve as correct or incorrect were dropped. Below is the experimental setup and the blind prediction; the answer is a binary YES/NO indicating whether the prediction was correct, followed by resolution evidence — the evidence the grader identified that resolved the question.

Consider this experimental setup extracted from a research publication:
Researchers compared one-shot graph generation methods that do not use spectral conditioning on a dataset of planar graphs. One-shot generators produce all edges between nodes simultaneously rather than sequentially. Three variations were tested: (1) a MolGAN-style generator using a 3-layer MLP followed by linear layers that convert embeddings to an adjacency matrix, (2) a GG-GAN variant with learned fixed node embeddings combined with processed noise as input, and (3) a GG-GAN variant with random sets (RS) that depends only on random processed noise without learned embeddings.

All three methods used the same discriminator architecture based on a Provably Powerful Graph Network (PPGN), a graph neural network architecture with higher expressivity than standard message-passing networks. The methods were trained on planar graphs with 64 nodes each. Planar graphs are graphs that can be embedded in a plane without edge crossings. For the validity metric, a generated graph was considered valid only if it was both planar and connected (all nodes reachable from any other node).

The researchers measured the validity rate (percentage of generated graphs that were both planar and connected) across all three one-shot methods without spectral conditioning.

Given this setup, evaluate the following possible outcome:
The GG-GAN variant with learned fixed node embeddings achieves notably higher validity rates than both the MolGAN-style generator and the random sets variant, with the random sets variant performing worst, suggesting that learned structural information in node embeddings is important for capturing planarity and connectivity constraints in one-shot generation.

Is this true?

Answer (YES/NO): NO